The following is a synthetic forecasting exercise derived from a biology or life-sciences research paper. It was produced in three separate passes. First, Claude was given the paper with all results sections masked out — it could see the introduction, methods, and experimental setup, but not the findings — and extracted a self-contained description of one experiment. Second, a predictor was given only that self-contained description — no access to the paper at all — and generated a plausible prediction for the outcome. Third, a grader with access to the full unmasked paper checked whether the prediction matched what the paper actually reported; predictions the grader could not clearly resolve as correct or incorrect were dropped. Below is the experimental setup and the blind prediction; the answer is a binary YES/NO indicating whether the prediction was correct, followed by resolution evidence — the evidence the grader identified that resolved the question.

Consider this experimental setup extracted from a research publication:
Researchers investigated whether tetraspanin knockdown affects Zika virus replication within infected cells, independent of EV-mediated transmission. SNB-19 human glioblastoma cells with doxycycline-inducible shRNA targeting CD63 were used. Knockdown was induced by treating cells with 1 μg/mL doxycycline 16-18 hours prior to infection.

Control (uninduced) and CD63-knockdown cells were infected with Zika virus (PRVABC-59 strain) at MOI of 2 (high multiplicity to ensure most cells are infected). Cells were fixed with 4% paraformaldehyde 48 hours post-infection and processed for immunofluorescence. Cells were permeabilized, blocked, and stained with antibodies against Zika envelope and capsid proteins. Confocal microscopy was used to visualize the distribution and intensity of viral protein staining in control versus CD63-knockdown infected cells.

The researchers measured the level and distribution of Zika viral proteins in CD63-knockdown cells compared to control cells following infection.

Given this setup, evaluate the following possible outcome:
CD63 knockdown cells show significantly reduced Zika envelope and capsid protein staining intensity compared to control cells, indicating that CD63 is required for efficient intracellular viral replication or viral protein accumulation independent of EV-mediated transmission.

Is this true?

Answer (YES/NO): NO